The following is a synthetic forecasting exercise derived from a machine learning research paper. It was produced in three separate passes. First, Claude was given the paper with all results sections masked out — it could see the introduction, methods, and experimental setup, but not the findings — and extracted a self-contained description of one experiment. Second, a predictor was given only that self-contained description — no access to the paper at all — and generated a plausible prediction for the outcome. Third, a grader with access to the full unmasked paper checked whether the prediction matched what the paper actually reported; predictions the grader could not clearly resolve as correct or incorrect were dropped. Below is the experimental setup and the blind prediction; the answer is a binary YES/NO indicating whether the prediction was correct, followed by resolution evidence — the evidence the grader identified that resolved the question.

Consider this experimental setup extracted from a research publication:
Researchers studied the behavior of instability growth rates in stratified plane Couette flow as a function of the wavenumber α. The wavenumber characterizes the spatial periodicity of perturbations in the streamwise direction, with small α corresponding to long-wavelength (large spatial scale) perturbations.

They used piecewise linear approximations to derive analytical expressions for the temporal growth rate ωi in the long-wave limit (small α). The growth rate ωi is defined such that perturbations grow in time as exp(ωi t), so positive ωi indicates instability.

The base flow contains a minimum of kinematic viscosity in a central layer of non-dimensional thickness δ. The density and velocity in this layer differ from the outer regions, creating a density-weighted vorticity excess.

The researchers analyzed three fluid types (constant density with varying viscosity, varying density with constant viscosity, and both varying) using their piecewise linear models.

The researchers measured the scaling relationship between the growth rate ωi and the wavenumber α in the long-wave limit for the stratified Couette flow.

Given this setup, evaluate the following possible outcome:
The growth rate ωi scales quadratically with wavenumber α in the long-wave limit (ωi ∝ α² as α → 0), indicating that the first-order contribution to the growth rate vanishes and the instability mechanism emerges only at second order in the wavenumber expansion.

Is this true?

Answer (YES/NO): NO